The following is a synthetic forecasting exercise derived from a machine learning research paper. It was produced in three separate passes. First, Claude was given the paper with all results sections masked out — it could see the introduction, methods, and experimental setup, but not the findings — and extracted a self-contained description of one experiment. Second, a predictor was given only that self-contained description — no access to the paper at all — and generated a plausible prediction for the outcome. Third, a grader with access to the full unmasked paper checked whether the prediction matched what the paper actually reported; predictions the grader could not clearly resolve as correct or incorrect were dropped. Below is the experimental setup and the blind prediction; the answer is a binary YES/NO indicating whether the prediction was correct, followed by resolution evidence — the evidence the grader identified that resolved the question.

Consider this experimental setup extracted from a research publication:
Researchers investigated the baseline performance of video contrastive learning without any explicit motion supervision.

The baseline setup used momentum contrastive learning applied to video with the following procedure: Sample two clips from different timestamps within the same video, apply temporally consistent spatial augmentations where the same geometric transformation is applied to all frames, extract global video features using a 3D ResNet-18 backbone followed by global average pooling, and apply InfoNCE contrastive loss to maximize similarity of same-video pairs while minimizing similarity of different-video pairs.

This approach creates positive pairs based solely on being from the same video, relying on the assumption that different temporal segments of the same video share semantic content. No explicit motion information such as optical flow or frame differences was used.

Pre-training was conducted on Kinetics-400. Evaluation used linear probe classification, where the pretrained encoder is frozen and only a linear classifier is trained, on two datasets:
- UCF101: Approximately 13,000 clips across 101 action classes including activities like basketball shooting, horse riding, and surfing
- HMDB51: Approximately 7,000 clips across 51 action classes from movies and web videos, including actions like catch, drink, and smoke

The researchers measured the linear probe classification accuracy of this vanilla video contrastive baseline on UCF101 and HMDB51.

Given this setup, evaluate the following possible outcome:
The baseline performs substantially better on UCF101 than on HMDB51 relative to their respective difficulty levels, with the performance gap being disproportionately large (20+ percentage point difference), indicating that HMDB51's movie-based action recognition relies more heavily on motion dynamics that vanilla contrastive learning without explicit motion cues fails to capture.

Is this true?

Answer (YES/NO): NO